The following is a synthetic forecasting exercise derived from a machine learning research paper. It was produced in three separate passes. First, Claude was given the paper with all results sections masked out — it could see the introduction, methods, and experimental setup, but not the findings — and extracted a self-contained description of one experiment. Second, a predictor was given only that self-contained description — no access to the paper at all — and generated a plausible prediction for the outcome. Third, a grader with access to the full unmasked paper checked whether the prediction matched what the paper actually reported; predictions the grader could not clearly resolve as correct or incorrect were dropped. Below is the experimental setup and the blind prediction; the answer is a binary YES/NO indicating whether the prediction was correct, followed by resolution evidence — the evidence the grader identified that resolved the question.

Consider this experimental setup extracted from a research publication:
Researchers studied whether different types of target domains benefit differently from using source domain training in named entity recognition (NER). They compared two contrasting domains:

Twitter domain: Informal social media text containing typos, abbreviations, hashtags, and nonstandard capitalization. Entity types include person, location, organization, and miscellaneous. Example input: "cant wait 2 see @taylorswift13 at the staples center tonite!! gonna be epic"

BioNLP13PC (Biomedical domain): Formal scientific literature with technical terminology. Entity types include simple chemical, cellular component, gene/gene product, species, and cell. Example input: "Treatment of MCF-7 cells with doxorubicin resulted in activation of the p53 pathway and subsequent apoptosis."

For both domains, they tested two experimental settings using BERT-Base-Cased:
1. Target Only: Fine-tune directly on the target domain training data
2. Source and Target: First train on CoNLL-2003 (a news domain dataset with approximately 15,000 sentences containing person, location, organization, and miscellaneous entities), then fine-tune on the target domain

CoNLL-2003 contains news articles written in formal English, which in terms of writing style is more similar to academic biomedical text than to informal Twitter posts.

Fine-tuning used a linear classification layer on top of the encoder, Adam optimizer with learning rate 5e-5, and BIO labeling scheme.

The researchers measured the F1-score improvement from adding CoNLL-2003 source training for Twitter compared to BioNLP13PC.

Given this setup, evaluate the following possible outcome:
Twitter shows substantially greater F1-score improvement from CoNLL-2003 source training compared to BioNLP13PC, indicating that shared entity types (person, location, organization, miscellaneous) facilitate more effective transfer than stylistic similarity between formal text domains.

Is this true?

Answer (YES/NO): NO